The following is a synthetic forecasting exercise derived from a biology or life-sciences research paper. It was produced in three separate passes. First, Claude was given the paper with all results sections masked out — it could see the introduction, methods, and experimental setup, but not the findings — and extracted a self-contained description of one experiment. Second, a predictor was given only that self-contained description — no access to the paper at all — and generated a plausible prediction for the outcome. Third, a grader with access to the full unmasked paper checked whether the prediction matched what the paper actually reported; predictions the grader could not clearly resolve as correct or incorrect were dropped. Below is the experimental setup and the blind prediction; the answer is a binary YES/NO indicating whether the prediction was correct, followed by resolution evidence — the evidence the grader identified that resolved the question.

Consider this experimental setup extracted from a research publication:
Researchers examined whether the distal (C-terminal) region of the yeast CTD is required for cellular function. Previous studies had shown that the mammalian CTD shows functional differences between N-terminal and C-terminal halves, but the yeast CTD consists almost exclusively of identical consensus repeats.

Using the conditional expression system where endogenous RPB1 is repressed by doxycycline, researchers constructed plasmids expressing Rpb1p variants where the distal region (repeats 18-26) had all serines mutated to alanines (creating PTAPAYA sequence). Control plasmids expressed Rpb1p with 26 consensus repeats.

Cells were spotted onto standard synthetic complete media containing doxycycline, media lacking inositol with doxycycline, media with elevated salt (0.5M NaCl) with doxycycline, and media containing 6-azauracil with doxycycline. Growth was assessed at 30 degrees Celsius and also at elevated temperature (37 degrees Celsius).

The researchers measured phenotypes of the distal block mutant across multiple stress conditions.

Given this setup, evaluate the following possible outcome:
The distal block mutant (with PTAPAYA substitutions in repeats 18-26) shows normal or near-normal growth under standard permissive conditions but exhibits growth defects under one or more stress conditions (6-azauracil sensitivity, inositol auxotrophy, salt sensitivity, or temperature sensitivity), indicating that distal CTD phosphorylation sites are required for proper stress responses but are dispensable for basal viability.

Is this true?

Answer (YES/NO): NO